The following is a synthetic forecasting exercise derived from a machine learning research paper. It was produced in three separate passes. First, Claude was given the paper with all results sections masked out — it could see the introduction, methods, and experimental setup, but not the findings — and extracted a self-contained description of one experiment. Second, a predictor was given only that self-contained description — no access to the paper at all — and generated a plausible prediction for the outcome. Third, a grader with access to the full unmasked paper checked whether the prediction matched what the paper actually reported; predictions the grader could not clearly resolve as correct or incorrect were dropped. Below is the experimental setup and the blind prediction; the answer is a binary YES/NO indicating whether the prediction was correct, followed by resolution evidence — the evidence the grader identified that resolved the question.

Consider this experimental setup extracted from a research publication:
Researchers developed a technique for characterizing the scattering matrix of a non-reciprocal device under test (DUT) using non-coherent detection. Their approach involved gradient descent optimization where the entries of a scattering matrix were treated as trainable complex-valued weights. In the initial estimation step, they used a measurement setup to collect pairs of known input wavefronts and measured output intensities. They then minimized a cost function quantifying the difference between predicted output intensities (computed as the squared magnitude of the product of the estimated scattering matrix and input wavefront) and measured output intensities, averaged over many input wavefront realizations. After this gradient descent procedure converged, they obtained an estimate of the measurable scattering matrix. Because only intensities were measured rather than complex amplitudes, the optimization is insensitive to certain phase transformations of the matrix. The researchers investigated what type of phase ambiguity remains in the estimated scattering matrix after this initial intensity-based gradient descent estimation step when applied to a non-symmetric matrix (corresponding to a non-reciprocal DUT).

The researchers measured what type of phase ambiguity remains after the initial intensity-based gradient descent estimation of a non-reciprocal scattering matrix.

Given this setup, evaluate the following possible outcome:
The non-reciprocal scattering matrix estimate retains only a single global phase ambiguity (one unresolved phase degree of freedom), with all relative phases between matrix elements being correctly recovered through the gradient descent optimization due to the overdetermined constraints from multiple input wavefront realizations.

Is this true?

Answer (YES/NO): NO